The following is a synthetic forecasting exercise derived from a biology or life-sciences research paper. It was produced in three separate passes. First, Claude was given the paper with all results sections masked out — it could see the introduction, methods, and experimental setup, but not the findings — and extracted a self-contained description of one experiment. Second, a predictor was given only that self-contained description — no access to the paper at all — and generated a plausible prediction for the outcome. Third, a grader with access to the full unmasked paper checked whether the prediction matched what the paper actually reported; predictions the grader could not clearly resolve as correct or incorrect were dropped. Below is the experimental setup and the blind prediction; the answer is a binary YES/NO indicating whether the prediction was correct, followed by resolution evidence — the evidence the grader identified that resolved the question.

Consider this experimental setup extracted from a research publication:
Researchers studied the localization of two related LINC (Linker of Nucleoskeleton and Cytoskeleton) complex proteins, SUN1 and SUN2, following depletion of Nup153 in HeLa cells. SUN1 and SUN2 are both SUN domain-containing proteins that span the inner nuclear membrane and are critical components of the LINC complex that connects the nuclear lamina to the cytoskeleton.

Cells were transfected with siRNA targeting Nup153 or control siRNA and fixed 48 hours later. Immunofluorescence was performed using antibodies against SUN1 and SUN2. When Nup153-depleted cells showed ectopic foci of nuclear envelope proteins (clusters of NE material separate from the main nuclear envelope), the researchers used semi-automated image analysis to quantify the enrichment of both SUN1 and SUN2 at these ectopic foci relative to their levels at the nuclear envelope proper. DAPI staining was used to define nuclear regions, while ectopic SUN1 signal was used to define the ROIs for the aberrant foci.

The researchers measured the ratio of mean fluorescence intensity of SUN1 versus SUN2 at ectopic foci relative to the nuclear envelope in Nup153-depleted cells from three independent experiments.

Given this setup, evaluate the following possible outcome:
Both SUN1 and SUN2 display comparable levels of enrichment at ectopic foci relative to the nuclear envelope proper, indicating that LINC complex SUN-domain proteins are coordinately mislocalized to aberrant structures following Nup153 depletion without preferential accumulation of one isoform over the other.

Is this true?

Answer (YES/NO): NO